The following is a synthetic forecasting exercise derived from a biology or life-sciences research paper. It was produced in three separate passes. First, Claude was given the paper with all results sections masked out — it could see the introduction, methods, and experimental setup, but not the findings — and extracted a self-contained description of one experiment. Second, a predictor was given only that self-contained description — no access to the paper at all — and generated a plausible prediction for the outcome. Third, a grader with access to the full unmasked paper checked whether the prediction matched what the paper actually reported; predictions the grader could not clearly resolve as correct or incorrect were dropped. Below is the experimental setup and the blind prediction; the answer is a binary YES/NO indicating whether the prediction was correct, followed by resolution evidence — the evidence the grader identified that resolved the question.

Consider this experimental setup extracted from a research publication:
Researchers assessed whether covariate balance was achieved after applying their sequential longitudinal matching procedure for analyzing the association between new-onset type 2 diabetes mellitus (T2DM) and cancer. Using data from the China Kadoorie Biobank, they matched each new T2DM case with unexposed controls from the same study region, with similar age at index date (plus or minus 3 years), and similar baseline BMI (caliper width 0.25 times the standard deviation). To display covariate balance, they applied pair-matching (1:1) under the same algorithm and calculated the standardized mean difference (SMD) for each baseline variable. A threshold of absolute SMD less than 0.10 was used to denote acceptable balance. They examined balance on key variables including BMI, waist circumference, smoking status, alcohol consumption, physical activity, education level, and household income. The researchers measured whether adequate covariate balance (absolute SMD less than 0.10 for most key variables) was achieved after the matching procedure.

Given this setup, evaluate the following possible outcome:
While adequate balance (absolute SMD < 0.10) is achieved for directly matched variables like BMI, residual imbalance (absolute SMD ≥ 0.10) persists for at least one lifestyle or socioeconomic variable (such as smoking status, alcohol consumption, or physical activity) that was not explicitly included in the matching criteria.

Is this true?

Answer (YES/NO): NO